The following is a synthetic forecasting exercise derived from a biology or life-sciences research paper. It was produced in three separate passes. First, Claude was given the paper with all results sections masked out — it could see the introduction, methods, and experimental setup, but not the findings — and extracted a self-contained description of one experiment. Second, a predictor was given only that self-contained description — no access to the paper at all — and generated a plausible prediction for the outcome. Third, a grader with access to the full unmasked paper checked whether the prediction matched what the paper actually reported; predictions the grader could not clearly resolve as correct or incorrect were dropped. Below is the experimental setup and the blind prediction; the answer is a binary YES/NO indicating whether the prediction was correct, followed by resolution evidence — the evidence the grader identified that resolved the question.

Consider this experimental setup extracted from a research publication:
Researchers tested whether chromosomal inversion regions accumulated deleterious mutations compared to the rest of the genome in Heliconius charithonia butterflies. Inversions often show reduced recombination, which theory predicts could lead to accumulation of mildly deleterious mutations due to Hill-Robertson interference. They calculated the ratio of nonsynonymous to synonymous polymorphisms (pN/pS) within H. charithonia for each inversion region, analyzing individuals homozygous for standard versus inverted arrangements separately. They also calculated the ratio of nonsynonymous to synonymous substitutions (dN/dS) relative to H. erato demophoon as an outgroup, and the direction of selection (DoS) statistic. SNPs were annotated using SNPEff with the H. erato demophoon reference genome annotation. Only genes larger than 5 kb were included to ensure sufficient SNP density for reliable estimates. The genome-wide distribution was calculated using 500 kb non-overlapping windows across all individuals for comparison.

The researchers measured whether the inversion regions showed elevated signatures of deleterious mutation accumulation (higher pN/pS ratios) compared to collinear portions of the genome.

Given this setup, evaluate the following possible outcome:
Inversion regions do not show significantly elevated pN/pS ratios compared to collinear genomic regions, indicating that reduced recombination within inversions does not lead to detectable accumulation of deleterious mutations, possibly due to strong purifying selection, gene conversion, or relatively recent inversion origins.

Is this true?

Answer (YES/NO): YES